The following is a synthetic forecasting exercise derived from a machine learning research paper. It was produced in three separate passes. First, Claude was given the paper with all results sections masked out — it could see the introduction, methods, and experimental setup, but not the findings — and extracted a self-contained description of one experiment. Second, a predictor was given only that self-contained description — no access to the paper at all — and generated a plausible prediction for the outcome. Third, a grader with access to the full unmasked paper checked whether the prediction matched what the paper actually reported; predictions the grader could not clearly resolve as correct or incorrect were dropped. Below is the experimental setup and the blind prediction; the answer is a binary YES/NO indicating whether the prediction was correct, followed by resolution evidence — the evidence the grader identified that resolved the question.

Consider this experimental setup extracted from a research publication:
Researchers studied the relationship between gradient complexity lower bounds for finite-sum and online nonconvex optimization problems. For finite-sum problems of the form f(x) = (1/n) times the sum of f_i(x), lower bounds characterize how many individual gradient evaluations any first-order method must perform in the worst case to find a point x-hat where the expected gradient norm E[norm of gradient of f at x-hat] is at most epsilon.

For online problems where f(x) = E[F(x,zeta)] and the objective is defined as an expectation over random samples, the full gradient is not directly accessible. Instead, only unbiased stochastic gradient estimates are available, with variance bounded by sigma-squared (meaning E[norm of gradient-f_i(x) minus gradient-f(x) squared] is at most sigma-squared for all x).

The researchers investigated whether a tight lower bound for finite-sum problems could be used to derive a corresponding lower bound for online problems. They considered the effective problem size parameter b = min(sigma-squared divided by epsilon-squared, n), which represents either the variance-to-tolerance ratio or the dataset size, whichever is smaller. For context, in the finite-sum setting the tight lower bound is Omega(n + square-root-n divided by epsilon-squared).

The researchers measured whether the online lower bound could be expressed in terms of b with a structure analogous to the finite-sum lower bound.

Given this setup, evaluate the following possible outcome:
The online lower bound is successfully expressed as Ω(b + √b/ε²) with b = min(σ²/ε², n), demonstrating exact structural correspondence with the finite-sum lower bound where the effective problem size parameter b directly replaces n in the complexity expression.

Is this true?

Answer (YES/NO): YES